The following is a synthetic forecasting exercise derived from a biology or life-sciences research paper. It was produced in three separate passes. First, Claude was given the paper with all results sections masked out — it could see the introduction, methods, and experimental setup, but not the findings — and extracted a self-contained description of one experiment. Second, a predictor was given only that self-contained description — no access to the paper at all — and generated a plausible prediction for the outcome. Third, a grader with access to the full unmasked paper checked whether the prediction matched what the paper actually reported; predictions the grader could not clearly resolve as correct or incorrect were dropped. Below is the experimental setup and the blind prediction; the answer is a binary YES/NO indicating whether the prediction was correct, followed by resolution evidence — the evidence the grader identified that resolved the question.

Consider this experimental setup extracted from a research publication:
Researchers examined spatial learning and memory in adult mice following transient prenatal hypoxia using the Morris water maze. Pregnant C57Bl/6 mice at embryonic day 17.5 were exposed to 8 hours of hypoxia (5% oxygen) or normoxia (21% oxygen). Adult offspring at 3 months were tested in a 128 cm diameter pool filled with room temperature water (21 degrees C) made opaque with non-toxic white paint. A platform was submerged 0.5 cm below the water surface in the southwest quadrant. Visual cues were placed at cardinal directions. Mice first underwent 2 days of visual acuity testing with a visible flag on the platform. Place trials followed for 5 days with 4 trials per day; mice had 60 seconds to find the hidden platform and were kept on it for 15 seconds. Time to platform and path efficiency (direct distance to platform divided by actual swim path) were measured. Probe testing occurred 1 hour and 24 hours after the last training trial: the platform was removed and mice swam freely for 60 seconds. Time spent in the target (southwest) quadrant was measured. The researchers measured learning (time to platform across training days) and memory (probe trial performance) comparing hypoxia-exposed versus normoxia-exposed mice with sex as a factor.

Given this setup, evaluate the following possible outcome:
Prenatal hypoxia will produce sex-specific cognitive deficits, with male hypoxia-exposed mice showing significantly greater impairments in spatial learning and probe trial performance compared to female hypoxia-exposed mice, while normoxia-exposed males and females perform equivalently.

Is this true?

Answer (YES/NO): NO